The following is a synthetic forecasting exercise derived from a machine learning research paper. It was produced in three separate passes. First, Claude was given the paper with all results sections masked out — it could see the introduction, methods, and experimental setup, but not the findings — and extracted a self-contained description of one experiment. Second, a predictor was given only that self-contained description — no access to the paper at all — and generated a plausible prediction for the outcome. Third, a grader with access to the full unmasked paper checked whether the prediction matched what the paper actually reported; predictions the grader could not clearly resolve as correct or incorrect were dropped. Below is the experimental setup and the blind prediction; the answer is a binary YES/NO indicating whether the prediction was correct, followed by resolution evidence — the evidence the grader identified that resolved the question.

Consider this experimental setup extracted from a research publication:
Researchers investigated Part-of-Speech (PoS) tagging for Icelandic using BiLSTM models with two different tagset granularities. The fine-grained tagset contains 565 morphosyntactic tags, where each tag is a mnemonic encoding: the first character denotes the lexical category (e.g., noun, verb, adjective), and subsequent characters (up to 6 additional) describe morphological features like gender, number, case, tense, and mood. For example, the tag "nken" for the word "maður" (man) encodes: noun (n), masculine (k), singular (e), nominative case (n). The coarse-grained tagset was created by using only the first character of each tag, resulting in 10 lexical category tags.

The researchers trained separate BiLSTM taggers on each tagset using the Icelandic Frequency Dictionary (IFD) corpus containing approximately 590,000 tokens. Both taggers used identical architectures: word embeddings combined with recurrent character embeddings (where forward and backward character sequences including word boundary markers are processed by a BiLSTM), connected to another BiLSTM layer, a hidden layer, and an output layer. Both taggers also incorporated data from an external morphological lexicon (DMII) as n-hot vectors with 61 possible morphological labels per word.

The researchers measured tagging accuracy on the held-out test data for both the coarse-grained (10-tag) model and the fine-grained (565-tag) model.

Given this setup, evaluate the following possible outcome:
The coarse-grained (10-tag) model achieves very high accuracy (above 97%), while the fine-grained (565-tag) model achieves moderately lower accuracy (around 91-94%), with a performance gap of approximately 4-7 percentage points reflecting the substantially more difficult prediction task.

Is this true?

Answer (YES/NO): NO